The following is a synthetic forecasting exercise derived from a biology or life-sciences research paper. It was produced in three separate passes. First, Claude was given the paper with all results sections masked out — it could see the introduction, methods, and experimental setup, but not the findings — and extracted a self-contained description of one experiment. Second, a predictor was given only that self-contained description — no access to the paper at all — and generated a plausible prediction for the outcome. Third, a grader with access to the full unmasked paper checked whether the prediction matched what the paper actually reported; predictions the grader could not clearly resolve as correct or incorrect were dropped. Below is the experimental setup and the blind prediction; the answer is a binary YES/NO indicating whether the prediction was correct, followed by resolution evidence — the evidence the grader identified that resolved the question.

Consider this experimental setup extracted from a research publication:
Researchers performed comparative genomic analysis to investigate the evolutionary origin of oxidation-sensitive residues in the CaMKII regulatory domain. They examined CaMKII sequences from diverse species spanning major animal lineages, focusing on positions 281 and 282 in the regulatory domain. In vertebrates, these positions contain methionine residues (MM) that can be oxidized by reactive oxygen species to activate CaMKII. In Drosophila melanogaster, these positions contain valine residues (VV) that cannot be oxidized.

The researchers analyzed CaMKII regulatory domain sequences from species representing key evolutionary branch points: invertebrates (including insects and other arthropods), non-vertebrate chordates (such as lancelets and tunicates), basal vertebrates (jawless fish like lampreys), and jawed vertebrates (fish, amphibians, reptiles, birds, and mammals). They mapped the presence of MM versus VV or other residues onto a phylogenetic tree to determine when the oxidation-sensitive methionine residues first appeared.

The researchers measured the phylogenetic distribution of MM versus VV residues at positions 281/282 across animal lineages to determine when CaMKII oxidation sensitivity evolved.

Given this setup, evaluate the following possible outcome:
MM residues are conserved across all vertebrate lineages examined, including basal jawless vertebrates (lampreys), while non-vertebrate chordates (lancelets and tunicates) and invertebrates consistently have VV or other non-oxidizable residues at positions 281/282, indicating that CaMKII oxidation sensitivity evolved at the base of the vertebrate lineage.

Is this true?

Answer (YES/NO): YES